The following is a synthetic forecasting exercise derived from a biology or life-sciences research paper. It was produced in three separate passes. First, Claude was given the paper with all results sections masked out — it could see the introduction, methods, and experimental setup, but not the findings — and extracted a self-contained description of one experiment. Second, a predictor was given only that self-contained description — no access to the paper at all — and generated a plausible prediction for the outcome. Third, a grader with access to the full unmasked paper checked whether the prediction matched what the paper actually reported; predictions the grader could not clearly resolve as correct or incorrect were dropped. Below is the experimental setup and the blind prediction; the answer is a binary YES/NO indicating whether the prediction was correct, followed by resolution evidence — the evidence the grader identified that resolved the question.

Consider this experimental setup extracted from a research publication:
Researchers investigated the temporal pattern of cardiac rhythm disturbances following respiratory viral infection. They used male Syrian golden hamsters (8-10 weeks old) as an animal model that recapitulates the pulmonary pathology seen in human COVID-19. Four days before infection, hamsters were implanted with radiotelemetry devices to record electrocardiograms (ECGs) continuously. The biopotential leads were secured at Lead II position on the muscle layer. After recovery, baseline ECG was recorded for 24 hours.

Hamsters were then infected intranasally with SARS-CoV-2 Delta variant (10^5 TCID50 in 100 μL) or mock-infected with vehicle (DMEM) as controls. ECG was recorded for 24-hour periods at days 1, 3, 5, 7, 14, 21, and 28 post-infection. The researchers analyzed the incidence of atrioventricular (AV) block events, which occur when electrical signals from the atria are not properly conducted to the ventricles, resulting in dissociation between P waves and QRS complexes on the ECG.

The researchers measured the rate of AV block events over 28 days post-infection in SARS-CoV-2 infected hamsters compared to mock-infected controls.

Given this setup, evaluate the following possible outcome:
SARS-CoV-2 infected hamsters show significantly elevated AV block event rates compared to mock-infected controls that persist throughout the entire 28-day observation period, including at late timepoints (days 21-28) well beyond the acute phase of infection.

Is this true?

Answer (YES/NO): YES